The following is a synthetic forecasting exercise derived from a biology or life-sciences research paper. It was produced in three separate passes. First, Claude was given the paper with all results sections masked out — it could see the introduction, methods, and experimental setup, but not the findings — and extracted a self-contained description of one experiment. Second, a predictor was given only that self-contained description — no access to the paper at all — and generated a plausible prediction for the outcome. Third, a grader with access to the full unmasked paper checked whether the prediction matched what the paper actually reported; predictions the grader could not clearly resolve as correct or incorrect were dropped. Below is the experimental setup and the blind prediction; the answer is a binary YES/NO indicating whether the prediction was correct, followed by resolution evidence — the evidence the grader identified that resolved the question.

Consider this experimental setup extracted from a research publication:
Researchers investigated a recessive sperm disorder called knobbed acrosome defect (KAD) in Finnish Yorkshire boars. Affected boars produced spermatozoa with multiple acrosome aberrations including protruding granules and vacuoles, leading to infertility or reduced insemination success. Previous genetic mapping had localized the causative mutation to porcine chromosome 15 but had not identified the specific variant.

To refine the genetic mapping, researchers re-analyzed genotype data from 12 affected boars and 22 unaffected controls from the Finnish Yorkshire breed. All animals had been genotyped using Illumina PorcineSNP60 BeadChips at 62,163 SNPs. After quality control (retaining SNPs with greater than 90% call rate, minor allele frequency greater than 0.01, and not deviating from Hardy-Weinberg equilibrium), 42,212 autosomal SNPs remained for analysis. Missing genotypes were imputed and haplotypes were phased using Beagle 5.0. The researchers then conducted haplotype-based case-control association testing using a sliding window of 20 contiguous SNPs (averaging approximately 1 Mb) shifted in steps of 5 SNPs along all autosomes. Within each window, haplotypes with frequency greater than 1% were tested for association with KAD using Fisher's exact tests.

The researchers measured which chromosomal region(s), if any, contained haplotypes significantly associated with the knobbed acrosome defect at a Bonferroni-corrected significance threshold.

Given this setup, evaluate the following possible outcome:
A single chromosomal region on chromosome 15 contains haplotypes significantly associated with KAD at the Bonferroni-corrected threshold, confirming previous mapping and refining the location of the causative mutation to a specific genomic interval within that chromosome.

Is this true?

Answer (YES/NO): YES